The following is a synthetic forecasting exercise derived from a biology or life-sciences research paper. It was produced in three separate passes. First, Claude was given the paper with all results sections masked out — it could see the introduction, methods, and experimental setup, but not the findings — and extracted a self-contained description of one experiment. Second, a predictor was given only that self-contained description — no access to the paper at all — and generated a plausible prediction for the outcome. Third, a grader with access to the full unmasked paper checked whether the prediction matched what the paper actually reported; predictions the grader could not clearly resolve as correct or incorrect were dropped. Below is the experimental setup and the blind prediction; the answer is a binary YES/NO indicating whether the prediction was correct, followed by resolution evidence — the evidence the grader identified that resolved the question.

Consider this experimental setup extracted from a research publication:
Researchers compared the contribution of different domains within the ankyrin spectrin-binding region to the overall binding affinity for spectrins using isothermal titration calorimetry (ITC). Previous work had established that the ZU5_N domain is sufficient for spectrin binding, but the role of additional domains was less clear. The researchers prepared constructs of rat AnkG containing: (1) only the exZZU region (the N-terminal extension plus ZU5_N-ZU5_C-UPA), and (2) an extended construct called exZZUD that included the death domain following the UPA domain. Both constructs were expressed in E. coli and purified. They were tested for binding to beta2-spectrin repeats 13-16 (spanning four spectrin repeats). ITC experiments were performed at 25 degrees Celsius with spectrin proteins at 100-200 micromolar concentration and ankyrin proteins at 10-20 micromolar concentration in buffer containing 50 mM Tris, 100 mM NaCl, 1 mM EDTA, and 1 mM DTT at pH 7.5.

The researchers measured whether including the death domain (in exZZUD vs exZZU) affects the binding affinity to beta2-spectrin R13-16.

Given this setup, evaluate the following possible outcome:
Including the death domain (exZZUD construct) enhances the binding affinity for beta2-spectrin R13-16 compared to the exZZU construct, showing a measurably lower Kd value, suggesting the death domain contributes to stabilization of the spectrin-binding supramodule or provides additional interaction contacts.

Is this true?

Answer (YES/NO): NO